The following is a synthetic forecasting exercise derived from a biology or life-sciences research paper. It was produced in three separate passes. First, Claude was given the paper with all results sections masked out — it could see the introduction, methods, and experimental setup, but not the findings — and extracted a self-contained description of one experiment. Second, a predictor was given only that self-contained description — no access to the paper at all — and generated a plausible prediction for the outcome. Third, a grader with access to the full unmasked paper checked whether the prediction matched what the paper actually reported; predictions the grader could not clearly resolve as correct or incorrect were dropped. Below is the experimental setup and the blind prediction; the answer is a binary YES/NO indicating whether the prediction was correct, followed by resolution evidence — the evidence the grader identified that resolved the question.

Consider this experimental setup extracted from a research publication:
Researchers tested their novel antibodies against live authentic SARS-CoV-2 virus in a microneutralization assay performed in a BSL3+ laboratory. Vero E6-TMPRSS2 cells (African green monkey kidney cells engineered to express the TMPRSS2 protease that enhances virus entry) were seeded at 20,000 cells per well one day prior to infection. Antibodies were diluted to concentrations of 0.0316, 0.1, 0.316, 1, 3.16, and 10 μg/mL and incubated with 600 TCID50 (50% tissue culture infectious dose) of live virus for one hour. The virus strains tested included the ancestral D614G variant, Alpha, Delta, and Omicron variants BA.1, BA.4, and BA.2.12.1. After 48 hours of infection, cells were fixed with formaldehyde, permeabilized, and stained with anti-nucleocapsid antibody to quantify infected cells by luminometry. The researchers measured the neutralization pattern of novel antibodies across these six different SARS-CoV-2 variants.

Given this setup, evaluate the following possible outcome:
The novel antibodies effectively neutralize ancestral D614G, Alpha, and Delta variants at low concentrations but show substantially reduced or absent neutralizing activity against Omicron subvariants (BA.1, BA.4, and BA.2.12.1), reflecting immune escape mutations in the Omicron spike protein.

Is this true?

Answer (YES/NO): NO